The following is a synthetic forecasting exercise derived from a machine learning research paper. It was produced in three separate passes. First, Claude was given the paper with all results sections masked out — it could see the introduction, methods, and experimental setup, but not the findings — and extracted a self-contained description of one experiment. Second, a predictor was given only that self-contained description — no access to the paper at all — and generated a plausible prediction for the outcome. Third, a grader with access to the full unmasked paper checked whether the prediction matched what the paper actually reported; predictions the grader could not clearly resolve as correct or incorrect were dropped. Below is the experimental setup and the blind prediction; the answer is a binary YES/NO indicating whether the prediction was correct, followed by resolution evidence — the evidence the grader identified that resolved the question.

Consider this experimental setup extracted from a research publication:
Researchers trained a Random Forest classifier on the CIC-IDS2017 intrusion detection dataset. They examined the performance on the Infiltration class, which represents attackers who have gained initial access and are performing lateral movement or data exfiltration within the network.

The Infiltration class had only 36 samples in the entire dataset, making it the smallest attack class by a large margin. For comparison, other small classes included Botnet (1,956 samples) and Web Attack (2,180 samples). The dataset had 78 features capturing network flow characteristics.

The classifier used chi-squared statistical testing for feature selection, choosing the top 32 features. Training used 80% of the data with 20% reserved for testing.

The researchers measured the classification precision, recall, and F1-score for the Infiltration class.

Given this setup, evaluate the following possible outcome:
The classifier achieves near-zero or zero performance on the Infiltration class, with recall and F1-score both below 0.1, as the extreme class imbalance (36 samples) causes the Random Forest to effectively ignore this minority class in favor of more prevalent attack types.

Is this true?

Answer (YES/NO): NO